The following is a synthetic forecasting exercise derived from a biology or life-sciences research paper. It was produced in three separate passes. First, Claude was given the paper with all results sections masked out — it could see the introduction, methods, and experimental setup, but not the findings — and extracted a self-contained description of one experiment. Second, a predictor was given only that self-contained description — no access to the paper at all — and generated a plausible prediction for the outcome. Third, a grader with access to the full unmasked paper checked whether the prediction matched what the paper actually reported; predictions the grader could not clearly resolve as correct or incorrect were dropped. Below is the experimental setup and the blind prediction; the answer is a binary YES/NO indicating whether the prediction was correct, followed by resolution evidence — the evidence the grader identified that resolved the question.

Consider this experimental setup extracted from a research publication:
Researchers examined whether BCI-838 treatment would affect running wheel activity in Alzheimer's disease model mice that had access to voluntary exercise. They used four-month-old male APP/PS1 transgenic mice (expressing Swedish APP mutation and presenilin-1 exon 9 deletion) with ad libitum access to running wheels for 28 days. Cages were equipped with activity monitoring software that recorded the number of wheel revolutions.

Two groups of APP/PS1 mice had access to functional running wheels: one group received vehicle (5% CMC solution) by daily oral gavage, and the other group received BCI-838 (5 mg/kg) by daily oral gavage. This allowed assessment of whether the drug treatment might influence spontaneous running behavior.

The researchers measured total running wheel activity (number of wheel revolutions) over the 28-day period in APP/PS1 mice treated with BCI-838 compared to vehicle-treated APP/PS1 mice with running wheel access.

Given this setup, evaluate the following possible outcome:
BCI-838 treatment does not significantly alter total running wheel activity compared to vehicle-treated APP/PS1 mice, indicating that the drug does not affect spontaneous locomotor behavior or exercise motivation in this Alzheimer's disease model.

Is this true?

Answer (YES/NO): NO